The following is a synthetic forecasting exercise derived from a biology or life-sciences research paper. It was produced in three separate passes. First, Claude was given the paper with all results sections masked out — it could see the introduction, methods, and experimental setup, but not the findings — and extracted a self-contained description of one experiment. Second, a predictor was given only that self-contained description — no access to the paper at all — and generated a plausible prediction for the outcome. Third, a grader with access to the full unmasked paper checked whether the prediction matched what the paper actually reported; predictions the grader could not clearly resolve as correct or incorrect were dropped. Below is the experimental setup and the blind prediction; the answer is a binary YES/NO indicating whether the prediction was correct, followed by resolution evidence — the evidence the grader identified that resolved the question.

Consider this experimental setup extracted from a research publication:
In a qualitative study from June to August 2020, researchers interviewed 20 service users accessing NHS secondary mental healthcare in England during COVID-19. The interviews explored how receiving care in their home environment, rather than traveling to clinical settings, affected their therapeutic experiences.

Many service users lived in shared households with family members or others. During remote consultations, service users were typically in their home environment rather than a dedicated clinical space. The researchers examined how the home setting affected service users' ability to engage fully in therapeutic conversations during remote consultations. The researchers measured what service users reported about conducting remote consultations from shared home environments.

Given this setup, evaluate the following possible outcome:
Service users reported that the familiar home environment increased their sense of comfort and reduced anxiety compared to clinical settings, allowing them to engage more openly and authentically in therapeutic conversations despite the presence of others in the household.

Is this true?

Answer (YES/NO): NO